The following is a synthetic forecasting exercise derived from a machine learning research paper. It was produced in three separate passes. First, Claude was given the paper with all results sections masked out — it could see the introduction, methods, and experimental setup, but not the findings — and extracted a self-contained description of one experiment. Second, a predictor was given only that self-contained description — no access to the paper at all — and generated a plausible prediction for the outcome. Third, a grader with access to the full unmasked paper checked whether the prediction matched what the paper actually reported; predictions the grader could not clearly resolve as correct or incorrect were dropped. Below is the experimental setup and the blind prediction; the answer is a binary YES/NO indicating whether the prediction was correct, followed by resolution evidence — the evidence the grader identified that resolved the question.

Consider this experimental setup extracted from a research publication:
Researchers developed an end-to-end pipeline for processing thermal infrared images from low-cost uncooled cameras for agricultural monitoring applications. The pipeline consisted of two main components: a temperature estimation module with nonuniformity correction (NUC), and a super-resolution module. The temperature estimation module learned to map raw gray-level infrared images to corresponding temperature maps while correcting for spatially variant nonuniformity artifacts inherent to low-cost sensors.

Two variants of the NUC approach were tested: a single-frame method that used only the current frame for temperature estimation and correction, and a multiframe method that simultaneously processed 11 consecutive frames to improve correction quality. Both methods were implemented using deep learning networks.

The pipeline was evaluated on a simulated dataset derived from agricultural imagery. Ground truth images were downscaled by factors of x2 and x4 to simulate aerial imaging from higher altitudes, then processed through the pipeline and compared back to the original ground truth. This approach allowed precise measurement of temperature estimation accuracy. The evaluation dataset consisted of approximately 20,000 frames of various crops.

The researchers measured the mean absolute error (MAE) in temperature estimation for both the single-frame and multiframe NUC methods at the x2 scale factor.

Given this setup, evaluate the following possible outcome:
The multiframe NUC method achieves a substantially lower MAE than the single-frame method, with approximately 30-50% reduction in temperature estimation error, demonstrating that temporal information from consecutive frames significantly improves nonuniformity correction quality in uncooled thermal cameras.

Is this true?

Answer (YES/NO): NO